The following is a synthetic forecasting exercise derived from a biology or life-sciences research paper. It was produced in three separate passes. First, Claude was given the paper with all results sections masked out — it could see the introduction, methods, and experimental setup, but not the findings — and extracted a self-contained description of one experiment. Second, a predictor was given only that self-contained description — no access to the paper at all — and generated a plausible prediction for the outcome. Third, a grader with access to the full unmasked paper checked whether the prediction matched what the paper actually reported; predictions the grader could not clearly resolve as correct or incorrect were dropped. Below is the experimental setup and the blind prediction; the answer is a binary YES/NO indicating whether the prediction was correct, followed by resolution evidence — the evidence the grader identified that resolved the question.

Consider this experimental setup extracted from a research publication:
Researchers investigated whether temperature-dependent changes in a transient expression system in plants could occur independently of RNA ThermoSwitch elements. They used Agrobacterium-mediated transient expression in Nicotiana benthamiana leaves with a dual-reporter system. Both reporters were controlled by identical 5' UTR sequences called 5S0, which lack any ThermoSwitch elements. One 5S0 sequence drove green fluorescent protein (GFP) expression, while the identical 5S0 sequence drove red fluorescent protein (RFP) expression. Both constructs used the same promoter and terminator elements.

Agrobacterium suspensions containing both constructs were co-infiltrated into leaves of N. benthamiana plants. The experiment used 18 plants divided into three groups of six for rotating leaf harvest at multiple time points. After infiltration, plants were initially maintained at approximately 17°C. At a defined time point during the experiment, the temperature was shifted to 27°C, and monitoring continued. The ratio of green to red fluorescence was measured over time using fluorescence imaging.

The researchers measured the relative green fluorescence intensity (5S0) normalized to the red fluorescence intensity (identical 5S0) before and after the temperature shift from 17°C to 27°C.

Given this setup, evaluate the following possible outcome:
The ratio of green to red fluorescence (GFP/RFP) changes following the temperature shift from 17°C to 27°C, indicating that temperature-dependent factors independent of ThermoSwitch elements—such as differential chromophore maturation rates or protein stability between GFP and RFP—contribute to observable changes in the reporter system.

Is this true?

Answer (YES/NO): NO